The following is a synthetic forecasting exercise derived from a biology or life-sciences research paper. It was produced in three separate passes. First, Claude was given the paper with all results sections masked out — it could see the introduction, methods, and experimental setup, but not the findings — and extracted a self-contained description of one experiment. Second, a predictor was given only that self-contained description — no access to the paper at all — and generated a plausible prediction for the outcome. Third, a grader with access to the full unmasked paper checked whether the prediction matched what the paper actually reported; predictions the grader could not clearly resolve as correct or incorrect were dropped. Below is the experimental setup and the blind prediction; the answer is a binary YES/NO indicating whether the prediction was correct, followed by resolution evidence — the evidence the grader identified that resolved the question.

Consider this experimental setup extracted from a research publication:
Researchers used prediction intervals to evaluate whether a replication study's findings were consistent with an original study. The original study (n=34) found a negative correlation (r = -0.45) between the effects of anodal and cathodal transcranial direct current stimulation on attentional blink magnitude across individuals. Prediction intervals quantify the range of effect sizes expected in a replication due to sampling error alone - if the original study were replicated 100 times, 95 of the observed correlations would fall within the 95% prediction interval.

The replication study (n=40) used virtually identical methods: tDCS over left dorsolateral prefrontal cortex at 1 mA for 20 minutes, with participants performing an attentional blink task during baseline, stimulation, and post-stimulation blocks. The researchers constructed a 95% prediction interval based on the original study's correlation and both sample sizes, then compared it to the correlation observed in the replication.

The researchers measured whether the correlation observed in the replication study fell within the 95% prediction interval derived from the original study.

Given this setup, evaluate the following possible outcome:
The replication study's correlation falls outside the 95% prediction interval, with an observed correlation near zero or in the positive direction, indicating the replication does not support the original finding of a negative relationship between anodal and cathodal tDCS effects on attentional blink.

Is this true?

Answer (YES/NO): YES